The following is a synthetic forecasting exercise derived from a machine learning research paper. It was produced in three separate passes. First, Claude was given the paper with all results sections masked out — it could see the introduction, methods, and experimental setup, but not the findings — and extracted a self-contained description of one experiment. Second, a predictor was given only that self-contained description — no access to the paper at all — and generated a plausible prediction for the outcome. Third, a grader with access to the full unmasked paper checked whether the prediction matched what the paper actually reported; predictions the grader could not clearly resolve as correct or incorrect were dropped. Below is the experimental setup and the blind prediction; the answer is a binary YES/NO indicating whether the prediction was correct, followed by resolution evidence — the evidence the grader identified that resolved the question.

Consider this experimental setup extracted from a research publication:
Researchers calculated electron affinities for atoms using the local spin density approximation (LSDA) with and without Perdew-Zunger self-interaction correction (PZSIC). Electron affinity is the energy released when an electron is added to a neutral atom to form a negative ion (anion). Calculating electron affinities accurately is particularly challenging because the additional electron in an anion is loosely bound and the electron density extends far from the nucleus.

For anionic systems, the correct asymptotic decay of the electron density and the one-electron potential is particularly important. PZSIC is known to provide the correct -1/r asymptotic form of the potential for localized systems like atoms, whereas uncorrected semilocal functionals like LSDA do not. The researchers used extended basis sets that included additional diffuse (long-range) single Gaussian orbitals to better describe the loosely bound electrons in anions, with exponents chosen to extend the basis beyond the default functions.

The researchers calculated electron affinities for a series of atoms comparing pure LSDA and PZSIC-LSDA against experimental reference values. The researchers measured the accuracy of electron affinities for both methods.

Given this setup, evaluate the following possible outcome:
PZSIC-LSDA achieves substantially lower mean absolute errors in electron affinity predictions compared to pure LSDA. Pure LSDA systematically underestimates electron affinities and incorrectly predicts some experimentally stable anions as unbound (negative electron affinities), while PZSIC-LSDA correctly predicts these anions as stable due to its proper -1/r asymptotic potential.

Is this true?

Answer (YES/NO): NO